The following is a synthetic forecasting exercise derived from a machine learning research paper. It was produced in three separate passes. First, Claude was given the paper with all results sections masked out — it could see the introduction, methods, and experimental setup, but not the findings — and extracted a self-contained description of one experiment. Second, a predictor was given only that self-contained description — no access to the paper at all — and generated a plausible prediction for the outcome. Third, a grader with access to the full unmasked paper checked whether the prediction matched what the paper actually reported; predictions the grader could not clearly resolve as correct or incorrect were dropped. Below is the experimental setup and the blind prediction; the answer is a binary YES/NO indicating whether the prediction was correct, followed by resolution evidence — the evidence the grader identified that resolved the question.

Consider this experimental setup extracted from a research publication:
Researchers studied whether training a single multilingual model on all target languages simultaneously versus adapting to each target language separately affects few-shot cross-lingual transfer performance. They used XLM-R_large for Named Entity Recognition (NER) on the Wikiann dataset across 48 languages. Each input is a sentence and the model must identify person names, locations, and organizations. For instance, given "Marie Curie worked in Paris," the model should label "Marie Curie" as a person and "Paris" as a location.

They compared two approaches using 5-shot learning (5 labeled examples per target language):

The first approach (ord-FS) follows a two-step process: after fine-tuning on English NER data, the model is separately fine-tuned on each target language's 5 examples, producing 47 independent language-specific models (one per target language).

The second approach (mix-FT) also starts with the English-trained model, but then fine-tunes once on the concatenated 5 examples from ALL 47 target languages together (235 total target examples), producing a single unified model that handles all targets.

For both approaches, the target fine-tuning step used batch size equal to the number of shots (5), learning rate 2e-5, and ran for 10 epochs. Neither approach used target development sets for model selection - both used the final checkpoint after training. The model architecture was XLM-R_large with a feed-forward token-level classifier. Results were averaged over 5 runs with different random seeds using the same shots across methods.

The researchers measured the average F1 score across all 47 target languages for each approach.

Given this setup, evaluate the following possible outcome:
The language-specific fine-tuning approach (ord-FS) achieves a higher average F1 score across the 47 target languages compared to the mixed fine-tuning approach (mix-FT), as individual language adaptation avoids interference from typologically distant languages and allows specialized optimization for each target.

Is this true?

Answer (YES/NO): NO